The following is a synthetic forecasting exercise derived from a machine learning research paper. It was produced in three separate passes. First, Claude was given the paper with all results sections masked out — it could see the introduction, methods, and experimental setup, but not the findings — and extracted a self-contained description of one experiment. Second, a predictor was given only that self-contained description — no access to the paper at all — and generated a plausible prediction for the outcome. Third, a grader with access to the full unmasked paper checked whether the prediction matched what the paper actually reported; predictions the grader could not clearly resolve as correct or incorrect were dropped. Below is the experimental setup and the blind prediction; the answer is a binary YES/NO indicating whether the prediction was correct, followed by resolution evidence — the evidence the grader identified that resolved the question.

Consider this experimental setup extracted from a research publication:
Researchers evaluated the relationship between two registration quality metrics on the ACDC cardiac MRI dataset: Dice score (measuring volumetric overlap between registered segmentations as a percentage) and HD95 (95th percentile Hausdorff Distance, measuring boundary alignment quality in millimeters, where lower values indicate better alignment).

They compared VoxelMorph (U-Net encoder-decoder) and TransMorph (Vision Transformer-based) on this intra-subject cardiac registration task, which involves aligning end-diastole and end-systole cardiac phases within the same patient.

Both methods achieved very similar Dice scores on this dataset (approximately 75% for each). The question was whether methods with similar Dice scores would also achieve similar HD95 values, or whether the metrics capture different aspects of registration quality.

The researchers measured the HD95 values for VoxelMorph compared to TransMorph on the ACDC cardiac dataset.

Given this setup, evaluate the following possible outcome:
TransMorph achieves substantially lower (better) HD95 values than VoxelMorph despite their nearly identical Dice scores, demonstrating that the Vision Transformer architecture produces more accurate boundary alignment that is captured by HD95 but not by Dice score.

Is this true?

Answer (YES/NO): NO